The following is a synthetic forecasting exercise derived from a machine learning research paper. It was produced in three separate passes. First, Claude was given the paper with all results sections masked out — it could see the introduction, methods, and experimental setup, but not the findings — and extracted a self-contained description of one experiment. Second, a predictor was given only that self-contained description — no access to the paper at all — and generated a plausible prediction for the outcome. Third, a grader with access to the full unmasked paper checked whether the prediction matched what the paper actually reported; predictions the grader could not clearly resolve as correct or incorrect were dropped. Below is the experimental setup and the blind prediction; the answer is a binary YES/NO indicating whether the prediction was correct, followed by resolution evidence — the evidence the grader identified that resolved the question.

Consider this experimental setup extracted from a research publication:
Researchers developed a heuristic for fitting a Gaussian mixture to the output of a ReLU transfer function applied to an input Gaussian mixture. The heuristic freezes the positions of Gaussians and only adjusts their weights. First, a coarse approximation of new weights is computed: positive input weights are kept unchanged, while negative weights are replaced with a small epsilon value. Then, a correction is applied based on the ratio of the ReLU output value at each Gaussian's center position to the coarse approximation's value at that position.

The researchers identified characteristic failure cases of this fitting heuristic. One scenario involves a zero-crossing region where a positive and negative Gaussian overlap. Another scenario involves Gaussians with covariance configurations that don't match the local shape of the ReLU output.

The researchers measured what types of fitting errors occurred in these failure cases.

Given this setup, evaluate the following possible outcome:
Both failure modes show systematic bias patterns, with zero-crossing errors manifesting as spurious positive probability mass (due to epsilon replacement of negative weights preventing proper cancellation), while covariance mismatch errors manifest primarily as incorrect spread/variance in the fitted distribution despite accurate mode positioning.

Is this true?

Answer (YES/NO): NO